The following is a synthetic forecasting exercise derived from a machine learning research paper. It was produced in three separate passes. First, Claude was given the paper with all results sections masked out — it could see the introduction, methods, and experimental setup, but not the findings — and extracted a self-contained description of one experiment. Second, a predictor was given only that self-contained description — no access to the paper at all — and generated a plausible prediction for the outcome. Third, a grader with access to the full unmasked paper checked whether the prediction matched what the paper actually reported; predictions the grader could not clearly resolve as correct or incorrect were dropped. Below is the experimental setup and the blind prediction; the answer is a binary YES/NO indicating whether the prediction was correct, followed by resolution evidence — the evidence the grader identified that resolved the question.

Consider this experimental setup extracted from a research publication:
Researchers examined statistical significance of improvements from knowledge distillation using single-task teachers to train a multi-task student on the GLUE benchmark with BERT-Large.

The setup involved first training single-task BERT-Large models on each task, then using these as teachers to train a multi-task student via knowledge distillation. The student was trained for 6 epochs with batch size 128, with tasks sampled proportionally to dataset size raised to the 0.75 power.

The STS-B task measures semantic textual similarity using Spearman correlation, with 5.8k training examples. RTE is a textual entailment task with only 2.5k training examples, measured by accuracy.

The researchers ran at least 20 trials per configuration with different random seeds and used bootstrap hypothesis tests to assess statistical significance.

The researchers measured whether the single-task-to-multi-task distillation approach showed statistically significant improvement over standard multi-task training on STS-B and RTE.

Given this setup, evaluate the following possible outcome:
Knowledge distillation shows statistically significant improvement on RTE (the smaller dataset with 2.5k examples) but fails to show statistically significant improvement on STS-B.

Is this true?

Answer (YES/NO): YES